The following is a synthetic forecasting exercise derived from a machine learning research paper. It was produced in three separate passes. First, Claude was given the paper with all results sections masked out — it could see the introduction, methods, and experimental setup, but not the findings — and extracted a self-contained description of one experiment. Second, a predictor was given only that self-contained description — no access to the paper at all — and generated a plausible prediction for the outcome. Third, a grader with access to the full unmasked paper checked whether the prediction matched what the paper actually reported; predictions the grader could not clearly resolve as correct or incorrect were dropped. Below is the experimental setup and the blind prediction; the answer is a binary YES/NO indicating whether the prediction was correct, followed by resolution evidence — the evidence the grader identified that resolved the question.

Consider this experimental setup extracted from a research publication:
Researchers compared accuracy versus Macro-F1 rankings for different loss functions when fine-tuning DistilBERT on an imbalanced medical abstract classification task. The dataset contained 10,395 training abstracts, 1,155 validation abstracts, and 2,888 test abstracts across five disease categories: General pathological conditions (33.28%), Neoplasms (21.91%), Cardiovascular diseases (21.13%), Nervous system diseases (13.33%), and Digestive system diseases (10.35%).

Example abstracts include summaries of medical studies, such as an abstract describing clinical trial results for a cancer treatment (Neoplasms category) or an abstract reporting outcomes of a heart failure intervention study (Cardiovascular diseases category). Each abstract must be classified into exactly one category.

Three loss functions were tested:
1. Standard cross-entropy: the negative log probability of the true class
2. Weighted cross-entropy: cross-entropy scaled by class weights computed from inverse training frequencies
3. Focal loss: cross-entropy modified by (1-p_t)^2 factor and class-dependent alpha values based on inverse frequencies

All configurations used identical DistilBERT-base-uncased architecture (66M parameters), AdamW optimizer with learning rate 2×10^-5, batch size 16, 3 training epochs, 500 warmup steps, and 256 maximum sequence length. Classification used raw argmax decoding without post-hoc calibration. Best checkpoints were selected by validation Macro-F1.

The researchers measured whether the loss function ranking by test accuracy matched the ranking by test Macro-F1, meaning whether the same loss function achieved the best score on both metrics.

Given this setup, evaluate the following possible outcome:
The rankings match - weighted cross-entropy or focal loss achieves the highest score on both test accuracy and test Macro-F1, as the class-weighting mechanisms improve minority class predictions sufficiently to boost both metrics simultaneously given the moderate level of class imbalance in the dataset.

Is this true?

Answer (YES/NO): NO